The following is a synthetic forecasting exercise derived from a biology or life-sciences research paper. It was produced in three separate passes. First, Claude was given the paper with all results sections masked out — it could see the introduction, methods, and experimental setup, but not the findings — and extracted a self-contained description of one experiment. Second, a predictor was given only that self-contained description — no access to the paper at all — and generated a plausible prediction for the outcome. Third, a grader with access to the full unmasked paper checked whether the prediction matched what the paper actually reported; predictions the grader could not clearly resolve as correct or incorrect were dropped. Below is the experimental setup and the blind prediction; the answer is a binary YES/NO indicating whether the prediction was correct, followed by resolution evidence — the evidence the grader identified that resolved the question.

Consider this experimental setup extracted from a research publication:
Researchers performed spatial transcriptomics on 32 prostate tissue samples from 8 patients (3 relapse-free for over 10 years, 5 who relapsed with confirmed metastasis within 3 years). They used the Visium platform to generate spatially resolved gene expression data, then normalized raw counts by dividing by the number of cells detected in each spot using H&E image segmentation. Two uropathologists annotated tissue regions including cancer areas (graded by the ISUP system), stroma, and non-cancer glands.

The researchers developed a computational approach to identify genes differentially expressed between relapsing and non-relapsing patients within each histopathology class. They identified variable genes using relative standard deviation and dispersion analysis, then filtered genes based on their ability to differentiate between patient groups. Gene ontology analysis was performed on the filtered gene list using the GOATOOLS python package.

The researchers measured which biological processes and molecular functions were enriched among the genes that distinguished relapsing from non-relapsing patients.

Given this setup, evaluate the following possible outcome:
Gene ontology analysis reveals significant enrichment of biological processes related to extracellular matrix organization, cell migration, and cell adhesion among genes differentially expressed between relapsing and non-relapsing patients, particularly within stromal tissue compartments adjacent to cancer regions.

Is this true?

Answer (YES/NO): NO